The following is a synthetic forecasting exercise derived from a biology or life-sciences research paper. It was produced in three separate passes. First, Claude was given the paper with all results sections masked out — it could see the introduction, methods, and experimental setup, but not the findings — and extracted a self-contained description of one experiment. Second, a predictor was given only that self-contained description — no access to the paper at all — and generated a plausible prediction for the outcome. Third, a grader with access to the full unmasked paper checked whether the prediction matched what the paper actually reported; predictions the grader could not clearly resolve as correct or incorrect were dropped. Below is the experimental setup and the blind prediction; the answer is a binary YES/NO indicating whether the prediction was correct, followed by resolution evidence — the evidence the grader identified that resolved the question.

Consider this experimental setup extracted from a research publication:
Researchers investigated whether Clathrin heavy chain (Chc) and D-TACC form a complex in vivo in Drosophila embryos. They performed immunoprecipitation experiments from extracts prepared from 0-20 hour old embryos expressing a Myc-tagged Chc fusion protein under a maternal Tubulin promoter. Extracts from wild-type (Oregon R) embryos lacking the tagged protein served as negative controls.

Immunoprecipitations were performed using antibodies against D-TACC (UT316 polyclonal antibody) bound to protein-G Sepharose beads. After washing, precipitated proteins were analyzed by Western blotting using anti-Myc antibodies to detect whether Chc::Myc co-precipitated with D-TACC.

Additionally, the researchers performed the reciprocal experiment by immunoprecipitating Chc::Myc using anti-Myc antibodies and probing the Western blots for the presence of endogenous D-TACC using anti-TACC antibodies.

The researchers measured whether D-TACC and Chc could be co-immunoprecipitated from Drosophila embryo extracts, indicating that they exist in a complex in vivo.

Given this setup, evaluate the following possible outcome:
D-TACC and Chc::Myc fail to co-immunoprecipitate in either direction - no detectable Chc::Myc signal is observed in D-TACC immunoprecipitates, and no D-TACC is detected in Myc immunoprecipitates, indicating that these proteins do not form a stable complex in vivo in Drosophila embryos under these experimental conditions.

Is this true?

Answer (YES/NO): NO